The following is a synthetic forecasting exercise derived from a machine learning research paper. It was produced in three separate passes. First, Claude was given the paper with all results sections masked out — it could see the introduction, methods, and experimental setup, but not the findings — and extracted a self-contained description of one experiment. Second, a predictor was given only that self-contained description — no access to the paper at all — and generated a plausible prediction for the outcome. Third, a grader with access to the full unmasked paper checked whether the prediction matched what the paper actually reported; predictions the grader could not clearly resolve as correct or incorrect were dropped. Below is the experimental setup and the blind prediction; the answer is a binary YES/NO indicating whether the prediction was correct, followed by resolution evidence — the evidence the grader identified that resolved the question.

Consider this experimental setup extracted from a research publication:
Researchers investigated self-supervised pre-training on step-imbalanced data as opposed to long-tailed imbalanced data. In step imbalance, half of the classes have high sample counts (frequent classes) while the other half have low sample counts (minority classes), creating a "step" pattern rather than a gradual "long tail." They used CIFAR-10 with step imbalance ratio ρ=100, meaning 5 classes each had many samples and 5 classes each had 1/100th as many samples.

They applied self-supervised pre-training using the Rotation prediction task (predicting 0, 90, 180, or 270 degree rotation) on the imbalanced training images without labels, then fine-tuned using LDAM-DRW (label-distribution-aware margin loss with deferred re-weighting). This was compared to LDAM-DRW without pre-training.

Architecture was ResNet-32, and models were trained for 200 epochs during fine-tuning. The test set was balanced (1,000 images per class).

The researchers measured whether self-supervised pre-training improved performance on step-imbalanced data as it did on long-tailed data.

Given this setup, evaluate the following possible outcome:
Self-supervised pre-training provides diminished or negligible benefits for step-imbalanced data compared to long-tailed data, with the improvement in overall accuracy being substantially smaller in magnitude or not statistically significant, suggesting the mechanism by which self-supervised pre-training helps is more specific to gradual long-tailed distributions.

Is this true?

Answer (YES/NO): NO